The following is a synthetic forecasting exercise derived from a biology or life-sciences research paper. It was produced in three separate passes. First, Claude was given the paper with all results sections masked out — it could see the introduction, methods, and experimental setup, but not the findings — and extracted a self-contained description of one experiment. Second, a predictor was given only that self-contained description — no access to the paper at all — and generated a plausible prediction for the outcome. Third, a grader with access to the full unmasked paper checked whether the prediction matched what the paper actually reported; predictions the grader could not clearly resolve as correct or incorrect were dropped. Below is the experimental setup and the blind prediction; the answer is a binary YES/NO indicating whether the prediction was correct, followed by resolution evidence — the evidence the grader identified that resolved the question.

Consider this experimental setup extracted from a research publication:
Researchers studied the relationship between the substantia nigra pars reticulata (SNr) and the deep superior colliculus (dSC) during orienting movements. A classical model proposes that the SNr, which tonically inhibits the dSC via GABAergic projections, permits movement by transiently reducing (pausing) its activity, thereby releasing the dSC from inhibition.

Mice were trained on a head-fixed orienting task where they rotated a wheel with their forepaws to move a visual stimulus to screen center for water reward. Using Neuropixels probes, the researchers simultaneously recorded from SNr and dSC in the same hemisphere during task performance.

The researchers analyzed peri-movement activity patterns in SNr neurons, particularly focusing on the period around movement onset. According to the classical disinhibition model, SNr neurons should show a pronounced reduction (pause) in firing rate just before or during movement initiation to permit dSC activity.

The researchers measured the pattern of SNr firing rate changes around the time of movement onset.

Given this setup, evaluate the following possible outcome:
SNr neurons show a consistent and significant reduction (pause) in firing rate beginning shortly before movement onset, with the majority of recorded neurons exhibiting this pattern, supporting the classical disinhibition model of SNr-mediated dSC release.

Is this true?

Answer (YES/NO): NO